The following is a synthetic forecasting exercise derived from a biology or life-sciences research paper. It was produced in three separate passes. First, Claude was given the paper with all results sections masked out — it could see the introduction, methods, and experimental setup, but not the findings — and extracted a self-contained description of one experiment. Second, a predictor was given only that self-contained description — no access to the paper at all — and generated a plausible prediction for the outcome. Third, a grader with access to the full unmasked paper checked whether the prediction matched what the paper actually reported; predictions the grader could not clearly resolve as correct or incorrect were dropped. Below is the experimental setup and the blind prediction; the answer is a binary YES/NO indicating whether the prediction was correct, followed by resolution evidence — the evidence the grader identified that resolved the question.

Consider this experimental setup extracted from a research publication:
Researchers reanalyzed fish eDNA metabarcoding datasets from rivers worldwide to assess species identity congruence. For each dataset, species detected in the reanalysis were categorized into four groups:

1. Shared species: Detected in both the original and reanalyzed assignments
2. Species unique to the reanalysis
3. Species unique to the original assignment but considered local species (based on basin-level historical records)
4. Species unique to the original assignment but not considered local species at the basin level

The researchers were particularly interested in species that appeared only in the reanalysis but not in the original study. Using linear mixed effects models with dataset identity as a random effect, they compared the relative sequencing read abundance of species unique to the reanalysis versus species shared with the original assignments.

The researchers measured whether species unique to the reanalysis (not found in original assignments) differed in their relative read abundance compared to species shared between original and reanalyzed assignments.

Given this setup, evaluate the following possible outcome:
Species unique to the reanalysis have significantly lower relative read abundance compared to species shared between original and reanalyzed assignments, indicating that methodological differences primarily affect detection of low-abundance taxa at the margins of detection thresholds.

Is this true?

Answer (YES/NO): YES